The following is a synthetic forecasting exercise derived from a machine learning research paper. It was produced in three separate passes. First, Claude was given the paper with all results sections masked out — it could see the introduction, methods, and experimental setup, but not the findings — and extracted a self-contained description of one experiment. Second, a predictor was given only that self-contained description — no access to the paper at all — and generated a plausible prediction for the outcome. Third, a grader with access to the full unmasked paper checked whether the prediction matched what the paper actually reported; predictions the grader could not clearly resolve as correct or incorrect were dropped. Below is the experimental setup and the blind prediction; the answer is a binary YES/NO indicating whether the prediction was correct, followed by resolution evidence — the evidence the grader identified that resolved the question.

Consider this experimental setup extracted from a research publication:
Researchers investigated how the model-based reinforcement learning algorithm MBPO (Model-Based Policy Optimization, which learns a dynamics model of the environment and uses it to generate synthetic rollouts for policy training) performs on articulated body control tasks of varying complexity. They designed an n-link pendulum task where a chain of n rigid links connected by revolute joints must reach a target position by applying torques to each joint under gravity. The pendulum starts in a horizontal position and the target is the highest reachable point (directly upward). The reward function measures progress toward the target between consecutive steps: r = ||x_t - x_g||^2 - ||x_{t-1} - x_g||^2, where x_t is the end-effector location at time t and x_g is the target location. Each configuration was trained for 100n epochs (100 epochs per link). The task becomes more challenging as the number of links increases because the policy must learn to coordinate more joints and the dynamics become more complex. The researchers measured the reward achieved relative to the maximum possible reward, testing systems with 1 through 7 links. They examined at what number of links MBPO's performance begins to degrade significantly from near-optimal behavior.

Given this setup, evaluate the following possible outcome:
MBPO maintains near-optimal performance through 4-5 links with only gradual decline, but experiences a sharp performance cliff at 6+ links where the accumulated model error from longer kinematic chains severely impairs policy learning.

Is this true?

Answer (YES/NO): NO